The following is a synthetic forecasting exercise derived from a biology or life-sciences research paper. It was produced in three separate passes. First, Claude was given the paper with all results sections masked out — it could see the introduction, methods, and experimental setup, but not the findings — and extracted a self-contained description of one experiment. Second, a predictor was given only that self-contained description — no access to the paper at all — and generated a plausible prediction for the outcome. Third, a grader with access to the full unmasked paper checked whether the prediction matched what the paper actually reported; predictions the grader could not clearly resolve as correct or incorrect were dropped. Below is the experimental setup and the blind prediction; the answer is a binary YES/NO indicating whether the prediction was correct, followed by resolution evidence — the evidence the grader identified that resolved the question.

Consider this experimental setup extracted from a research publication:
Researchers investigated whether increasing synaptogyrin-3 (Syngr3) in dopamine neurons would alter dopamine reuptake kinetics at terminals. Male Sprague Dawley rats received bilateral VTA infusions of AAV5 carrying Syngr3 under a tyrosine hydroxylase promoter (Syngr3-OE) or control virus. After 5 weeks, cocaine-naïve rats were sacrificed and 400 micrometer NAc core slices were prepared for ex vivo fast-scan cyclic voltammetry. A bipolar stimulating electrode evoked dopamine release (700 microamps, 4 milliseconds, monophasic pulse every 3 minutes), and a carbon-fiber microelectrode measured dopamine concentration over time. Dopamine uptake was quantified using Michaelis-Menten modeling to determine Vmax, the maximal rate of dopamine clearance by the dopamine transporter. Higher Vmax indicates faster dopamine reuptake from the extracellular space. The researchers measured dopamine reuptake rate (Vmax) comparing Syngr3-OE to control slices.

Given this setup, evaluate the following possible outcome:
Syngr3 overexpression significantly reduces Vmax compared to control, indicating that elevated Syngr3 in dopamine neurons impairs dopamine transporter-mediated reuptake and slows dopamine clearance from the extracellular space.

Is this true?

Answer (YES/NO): NO